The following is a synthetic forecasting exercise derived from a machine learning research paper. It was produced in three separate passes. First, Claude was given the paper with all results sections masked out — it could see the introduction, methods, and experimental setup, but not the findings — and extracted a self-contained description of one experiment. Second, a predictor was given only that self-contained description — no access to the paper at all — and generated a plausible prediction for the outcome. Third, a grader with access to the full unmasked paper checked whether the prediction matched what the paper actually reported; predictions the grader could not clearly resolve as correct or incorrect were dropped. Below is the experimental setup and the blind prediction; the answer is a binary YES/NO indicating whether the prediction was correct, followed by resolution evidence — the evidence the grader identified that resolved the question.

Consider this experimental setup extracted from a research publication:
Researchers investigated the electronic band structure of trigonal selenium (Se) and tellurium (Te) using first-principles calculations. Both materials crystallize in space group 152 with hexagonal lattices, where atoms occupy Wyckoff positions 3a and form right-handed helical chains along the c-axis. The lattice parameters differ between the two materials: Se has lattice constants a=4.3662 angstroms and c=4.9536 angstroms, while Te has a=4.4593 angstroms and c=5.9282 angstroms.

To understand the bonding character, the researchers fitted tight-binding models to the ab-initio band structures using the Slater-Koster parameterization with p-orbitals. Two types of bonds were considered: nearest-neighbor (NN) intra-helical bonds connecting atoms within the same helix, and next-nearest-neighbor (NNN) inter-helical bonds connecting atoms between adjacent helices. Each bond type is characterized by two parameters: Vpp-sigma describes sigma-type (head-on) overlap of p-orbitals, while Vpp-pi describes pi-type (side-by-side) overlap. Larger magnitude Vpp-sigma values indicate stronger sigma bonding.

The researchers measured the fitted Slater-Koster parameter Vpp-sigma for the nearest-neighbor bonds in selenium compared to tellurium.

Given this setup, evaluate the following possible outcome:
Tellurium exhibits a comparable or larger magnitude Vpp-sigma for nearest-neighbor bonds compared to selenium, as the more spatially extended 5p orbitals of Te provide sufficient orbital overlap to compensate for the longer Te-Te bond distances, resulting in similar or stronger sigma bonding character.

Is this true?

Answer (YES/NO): NO